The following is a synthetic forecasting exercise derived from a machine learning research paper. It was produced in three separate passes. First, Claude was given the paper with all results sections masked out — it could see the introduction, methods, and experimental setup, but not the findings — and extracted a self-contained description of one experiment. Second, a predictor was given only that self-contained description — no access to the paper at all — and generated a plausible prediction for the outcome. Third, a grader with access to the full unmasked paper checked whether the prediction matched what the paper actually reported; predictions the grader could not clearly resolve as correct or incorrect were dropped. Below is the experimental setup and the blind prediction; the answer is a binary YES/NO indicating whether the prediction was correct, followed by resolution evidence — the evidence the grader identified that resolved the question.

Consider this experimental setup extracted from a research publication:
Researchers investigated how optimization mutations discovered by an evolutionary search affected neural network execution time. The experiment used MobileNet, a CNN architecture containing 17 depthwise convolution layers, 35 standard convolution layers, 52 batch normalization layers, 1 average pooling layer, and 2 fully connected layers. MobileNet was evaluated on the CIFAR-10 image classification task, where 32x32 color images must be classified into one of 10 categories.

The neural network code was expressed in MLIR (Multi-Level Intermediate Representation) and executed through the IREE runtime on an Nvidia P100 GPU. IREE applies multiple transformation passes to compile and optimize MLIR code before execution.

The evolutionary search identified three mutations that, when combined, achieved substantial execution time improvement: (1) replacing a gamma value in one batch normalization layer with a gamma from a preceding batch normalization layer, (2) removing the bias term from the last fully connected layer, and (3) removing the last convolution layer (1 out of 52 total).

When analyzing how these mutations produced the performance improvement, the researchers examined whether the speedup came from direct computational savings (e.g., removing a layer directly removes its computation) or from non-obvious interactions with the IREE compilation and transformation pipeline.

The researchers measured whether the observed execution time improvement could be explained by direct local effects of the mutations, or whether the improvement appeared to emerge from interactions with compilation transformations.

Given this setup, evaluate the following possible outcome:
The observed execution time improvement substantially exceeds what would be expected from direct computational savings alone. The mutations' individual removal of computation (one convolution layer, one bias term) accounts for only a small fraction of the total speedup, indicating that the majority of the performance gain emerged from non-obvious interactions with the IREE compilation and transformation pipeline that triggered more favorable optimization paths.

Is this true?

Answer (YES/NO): YES